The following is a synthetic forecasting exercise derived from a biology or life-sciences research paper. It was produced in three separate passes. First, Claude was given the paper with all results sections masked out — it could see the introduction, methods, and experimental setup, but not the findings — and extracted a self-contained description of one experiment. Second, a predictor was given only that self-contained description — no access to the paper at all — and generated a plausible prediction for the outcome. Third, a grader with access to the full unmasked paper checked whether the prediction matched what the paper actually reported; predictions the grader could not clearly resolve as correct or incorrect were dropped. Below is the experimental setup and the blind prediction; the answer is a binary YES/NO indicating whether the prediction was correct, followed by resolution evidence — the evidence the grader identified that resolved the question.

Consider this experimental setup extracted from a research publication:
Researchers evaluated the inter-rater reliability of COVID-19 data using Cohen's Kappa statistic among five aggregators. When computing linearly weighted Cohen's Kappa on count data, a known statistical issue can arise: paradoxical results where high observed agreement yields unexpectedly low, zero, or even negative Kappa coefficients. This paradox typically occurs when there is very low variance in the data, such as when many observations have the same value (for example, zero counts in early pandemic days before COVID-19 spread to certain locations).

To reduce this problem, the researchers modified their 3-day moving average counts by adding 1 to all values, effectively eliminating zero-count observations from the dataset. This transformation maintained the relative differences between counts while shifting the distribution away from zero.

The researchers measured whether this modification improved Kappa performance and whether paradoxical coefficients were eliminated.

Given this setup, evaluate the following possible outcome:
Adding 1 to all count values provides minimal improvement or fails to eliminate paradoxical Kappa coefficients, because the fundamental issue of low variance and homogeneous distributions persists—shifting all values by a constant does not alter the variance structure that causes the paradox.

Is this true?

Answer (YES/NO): NO